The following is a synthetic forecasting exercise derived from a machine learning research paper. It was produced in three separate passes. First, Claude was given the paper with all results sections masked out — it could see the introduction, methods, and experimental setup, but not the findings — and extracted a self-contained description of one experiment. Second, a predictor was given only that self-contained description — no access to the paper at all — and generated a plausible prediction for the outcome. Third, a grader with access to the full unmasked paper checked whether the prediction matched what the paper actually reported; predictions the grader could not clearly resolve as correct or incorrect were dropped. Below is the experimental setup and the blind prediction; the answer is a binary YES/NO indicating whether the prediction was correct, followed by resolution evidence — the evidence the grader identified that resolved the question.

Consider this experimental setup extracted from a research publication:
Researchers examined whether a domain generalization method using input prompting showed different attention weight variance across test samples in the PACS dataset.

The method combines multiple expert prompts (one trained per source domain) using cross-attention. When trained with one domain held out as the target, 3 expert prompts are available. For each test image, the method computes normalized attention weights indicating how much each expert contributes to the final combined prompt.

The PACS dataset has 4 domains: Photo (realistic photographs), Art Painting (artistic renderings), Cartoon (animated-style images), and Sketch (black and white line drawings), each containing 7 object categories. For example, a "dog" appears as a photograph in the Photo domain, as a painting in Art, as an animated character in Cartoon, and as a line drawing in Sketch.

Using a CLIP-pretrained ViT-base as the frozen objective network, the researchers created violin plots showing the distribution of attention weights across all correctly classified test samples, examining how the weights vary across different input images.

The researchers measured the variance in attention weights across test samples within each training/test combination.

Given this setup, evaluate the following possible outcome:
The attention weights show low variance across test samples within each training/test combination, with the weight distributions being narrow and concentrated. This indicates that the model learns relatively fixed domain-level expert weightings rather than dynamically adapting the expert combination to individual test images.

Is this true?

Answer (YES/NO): NO